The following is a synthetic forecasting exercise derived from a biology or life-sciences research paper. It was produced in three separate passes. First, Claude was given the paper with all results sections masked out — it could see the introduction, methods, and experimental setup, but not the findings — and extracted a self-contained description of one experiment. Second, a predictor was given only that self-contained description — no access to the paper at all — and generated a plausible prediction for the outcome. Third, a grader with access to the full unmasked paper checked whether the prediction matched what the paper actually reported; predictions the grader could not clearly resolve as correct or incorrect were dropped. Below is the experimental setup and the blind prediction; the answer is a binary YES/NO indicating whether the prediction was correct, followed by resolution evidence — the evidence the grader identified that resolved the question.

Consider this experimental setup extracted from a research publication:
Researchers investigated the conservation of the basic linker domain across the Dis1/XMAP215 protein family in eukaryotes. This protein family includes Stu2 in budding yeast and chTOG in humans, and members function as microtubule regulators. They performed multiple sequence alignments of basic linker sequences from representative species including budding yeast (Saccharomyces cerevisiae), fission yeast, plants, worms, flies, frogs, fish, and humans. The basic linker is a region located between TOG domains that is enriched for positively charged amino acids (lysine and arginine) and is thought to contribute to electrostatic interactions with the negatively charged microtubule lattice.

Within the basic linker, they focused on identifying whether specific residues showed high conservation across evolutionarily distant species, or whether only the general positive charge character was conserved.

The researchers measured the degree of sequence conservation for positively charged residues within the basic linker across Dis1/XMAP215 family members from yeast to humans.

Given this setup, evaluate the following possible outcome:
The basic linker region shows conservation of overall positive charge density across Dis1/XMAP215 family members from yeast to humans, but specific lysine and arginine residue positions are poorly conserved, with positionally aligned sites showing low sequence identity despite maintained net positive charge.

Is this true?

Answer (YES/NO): NO